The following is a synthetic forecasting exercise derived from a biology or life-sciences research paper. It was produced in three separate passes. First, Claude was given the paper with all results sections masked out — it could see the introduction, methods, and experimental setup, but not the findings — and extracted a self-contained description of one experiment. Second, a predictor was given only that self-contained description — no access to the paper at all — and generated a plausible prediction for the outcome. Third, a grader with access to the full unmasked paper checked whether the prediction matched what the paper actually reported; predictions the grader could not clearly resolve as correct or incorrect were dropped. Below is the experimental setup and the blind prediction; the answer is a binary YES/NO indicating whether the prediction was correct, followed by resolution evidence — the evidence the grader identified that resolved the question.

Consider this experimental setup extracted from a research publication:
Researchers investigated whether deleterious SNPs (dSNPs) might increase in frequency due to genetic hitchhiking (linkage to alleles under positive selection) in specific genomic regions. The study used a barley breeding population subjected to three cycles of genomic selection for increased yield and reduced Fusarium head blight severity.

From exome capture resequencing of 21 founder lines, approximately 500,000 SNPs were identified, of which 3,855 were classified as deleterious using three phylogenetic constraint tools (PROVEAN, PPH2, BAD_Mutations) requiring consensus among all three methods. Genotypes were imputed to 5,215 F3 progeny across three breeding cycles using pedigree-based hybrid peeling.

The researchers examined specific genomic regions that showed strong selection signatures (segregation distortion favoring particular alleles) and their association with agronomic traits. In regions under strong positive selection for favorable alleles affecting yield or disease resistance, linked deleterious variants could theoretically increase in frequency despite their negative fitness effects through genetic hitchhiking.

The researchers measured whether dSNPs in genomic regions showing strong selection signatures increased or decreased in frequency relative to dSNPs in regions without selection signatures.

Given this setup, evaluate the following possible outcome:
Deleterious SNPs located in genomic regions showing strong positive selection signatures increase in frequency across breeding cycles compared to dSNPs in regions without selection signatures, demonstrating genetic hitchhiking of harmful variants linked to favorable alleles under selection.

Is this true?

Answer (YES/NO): YES